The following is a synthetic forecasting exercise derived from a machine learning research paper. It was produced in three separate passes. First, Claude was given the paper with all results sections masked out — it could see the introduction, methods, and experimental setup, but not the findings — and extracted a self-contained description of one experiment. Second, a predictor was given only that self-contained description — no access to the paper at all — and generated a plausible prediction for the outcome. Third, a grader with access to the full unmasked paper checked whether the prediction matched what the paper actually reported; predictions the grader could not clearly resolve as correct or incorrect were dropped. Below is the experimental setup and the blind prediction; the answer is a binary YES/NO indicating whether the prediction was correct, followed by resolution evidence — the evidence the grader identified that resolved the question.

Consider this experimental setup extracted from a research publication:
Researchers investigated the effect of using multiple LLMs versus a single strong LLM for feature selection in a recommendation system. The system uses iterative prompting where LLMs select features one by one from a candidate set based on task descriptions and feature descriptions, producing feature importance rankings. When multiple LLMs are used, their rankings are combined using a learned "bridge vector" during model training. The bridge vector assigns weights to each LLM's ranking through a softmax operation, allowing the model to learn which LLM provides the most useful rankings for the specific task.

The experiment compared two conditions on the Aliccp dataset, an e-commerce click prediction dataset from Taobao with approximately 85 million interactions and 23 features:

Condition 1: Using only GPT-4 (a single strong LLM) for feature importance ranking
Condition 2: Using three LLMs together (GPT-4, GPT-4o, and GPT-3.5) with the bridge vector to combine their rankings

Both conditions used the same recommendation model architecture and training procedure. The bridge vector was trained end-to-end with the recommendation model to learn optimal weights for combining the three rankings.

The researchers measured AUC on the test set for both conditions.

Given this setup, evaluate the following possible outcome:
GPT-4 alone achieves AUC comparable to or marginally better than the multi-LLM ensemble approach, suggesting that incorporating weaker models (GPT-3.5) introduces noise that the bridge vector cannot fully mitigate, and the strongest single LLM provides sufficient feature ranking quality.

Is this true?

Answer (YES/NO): NO